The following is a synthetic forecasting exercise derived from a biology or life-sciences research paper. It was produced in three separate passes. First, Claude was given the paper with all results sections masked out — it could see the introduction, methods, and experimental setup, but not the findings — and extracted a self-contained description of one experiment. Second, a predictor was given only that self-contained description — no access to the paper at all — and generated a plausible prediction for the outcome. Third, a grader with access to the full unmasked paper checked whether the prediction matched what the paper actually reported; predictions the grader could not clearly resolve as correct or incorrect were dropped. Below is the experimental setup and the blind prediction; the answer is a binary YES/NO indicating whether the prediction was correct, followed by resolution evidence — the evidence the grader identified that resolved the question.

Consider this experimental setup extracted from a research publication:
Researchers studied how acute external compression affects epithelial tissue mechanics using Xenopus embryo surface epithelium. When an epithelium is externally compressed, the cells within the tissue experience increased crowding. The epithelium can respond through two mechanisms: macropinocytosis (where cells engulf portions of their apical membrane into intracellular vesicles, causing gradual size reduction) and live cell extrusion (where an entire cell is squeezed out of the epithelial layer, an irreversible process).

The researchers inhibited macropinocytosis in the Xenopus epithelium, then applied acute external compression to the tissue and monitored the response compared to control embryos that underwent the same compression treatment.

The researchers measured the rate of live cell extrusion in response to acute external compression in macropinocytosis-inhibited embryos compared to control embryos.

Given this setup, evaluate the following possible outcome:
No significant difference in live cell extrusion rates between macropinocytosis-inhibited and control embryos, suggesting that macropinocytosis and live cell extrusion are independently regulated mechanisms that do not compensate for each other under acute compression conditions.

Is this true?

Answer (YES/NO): NO